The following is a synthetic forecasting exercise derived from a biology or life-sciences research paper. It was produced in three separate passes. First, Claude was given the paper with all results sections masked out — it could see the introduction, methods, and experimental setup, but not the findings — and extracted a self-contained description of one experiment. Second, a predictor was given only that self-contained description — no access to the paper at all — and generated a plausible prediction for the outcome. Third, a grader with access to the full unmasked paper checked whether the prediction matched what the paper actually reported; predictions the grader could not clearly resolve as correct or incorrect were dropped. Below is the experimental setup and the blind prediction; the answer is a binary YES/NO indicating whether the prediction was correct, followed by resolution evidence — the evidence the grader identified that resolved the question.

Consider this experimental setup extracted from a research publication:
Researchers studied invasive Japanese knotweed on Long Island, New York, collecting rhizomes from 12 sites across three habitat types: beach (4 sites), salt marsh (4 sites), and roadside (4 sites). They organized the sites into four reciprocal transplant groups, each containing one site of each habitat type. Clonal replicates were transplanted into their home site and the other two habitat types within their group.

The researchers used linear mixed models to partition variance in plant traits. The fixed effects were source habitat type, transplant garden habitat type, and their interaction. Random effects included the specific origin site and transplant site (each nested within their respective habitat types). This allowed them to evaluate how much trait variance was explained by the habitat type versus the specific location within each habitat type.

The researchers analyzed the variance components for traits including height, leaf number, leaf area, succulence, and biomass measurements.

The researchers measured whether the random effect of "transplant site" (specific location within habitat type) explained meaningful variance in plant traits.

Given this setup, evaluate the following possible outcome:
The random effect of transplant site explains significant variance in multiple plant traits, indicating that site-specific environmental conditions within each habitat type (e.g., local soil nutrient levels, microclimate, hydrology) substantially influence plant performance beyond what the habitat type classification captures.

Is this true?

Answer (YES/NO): YES